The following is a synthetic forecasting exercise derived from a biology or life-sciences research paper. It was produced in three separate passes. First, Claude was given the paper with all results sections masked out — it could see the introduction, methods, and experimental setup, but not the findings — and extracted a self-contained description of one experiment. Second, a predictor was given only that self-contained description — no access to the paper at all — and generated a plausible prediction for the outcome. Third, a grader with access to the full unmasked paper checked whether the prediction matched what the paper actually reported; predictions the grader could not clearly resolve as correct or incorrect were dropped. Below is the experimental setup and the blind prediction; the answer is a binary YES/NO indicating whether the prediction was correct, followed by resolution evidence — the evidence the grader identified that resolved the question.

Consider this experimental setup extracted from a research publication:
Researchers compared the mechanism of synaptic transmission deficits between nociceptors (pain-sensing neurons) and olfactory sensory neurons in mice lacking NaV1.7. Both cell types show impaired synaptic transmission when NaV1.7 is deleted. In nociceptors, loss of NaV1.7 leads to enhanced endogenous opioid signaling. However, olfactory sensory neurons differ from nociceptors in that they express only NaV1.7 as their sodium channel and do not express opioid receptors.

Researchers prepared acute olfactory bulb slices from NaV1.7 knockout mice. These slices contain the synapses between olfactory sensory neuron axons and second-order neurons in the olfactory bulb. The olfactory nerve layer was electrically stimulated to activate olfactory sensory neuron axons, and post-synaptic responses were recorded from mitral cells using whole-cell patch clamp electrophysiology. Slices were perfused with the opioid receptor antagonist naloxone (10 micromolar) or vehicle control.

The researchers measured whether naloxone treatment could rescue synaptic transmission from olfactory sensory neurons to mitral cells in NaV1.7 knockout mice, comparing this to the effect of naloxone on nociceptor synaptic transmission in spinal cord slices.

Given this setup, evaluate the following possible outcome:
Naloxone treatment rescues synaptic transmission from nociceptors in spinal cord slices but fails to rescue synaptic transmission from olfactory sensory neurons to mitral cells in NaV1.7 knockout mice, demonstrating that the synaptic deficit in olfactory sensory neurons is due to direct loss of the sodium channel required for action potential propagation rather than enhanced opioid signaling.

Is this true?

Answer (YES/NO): YES